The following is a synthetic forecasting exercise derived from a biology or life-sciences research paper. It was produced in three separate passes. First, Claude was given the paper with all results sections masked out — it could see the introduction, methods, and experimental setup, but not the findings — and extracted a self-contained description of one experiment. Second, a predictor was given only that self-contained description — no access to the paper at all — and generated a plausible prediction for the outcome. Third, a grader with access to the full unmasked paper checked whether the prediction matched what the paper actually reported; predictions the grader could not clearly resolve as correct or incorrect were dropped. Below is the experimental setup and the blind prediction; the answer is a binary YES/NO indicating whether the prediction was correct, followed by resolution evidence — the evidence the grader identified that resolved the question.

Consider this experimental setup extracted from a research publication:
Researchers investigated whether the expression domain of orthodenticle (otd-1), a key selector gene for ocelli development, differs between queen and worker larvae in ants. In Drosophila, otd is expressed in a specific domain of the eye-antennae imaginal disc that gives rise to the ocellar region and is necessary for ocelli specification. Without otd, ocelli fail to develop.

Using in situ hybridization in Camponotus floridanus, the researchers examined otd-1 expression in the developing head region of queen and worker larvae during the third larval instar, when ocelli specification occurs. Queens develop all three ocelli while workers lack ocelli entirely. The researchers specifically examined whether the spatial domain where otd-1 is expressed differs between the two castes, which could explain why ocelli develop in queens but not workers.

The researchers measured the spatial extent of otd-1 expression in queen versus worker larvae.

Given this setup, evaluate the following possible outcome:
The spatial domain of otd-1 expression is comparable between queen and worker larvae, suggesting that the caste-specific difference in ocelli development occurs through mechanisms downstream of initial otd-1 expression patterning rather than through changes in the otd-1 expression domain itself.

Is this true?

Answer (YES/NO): YES